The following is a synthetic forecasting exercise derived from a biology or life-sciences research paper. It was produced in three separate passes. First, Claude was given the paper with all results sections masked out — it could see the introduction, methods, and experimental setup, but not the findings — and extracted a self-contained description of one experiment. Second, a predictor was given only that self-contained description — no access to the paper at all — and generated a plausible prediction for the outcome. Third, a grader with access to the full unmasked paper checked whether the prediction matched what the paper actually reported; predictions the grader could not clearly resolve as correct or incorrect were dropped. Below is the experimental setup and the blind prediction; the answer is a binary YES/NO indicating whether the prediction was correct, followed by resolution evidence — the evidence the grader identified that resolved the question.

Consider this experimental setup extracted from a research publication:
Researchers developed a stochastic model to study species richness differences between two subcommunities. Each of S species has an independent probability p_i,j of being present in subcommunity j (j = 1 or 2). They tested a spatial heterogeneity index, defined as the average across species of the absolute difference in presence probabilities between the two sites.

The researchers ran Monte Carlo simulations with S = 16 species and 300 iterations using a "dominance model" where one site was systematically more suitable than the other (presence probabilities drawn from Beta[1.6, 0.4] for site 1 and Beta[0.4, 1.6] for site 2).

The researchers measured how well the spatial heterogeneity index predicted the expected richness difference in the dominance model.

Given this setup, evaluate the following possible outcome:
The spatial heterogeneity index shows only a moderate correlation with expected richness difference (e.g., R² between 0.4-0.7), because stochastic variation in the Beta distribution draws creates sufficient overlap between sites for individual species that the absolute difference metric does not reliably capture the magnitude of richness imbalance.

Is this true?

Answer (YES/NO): NO